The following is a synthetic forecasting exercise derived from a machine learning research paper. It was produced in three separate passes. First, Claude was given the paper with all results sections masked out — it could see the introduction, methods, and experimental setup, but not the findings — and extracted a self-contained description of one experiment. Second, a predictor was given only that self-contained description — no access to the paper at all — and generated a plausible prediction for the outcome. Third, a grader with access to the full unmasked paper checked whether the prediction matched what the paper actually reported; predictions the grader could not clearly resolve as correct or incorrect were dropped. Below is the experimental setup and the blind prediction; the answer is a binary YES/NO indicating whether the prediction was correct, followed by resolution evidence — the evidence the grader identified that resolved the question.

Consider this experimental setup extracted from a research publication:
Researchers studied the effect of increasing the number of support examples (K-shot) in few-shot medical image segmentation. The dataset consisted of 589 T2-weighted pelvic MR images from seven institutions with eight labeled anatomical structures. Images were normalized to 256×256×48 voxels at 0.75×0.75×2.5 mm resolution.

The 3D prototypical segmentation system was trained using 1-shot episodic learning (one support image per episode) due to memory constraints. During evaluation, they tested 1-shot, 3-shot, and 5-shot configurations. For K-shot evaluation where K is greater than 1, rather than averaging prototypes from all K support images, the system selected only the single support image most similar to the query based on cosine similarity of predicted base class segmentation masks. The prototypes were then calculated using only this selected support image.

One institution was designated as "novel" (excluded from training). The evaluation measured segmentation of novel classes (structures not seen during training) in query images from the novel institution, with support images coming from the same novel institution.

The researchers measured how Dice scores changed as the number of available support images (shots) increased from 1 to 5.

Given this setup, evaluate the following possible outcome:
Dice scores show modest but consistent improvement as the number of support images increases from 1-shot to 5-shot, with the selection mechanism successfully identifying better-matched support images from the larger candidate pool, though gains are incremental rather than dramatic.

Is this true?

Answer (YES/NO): NO